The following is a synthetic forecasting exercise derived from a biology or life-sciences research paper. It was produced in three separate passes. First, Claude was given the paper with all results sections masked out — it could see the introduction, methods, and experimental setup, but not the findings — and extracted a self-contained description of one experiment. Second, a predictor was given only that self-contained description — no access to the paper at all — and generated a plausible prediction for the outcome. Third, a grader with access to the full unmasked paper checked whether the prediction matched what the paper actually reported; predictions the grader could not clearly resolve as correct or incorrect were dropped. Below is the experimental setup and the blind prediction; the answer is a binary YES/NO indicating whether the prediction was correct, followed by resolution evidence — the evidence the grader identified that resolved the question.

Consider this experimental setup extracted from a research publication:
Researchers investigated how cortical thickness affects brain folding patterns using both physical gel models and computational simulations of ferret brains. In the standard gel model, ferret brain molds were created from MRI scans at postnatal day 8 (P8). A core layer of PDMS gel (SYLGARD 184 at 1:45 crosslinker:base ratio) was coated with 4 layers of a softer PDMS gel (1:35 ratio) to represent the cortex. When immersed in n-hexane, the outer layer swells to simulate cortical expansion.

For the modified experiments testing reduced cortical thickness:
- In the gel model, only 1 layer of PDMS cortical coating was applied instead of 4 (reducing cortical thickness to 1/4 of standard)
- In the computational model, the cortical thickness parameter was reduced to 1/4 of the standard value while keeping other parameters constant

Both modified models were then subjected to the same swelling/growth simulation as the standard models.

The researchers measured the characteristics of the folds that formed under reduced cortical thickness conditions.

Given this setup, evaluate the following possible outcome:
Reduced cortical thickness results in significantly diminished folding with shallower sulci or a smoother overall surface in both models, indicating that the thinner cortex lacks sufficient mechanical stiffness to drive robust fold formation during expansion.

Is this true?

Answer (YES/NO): NO